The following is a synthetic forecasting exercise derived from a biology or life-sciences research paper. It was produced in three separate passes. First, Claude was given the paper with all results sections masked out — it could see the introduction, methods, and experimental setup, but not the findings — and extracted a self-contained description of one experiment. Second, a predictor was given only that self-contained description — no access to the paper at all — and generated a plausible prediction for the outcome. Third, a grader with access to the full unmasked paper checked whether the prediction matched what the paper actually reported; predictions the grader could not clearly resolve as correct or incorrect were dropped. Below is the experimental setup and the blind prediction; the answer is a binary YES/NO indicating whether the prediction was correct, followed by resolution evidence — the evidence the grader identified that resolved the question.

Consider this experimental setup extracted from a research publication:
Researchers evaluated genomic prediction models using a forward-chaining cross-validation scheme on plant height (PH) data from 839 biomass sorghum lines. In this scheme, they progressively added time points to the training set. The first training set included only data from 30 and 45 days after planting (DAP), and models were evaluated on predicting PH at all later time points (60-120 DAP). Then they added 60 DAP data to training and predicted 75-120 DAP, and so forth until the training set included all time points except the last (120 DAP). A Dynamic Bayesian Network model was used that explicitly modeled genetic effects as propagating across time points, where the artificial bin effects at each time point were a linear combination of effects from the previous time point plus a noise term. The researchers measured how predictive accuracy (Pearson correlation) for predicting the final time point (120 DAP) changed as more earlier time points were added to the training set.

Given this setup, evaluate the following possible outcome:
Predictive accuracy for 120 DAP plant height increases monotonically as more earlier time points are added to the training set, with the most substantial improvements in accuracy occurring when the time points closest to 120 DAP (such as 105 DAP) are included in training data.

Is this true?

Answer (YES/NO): NO